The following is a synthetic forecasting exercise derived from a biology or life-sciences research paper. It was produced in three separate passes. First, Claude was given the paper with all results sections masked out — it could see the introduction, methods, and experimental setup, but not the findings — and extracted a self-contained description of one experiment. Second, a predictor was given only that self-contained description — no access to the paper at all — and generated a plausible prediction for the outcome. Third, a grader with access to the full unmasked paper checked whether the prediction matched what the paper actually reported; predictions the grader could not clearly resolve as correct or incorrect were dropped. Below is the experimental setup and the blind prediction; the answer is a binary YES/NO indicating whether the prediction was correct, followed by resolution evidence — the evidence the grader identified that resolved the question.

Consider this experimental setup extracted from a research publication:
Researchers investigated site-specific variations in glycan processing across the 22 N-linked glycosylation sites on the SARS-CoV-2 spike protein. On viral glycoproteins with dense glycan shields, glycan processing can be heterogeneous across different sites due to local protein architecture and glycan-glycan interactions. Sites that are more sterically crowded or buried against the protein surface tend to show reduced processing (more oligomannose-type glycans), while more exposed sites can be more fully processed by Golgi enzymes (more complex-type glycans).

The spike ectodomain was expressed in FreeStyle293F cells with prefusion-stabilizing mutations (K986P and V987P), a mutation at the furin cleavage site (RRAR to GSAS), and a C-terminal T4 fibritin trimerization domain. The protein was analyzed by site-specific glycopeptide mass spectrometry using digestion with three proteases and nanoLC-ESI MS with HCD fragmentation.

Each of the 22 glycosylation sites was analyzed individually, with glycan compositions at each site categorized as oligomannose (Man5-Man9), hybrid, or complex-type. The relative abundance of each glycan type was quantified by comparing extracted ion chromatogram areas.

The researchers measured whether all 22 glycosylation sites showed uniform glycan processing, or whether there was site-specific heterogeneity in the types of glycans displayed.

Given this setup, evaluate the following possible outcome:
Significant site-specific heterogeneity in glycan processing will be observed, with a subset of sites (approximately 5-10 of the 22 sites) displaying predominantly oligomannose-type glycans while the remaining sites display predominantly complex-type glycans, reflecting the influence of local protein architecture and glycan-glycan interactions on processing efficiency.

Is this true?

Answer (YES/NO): NO